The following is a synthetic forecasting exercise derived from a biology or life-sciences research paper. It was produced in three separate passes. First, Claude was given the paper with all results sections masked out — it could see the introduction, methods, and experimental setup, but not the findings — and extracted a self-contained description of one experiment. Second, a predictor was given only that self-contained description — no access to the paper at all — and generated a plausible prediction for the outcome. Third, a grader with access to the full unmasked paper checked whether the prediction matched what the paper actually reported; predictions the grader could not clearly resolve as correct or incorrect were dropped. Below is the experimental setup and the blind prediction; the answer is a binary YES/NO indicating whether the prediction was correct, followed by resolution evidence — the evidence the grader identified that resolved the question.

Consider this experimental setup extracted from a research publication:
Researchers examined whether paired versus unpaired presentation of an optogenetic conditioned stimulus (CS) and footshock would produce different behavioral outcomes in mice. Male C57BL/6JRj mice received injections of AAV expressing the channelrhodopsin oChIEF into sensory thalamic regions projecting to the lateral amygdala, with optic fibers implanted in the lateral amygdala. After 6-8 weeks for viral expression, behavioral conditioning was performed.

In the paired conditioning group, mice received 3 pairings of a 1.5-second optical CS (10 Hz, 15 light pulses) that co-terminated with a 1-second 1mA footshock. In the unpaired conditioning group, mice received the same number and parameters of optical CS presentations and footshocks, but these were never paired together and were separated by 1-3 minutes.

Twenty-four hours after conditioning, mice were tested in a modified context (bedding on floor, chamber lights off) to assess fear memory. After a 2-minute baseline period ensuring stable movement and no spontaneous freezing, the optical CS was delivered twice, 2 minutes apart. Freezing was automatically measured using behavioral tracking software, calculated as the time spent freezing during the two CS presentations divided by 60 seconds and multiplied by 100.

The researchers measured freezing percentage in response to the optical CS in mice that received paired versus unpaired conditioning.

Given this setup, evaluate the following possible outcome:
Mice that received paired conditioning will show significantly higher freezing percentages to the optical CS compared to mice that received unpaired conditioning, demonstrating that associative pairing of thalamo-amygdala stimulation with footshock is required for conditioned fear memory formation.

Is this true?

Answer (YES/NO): YES